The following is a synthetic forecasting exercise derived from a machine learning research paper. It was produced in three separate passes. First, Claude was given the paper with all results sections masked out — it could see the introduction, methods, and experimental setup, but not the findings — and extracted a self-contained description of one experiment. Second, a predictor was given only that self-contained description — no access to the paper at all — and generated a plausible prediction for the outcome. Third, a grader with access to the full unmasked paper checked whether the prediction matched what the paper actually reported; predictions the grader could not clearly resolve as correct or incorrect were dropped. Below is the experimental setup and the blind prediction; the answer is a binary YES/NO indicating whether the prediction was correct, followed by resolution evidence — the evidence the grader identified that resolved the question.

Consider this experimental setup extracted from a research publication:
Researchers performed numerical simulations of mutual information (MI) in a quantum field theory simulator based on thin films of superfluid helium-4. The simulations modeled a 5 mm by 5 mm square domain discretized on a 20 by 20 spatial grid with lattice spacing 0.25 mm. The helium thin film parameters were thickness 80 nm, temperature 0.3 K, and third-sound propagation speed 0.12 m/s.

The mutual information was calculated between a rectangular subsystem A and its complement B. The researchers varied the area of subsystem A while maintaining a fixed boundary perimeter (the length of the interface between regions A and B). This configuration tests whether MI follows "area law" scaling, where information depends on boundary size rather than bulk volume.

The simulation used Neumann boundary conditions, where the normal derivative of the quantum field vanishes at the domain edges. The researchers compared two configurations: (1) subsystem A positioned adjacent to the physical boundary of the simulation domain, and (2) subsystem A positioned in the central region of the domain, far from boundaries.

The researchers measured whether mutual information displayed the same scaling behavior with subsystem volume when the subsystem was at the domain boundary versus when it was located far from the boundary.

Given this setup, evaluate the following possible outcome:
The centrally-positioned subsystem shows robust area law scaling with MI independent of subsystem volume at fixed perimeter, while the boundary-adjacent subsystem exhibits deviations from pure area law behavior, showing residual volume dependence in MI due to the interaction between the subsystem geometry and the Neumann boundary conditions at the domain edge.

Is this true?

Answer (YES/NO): NO